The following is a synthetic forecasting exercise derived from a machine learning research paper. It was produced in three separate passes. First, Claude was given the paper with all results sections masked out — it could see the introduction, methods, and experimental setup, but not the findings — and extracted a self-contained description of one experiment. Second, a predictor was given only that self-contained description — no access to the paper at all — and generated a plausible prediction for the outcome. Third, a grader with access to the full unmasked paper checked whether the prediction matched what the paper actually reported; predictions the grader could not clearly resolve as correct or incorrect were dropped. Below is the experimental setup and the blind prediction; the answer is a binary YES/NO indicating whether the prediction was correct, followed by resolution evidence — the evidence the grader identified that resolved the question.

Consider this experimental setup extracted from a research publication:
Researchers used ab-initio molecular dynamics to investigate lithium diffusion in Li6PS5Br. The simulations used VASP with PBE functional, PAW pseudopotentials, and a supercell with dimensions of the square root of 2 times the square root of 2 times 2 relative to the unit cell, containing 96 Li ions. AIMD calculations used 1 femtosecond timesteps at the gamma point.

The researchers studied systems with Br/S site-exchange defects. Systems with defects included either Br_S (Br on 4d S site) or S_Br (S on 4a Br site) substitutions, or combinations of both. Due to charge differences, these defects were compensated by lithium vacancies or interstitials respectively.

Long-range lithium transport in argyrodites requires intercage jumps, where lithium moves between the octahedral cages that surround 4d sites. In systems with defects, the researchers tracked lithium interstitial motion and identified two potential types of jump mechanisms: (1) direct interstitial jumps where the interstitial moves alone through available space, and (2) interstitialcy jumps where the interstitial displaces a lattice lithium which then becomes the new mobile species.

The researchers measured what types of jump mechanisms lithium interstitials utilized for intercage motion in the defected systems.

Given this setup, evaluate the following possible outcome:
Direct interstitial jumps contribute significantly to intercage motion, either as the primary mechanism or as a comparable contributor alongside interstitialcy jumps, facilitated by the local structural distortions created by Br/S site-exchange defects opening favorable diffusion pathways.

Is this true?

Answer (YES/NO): YES